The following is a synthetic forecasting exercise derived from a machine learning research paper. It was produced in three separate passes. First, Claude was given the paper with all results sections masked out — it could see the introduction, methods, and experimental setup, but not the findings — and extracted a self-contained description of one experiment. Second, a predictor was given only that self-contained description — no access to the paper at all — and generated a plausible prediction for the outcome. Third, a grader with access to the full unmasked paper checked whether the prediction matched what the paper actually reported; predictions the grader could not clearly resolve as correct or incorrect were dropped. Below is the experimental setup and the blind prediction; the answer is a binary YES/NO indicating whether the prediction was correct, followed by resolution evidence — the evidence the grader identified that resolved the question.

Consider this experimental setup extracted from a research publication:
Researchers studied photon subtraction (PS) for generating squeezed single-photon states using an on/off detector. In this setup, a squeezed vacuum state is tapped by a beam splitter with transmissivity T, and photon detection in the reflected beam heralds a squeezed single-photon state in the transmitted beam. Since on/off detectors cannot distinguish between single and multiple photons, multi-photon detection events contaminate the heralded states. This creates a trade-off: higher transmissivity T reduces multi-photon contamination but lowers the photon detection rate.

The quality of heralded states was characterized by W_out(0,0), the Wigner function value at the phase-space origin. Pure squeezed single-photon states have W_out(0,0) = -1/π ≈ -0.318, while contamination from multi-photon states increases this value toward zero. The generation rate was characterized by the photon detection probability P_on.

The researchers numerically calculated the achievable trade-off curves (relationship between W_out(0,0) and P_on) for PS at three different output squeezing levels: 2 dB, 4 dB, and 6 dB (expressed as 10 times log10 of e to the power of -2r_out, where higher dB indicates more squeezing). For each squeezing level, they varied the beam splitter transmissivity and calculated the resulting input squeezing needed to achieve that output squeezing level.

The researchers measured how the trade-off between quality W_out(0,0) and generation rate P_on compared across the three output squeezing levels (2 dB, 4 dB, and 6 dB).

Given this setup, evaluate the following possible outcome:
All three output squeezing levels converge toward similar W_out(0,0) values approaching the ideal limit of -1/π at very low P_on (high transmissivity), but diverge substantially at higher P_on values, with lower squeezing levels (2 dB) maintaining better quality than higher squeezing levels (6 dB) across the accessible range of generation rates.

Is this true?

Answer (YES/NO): NO